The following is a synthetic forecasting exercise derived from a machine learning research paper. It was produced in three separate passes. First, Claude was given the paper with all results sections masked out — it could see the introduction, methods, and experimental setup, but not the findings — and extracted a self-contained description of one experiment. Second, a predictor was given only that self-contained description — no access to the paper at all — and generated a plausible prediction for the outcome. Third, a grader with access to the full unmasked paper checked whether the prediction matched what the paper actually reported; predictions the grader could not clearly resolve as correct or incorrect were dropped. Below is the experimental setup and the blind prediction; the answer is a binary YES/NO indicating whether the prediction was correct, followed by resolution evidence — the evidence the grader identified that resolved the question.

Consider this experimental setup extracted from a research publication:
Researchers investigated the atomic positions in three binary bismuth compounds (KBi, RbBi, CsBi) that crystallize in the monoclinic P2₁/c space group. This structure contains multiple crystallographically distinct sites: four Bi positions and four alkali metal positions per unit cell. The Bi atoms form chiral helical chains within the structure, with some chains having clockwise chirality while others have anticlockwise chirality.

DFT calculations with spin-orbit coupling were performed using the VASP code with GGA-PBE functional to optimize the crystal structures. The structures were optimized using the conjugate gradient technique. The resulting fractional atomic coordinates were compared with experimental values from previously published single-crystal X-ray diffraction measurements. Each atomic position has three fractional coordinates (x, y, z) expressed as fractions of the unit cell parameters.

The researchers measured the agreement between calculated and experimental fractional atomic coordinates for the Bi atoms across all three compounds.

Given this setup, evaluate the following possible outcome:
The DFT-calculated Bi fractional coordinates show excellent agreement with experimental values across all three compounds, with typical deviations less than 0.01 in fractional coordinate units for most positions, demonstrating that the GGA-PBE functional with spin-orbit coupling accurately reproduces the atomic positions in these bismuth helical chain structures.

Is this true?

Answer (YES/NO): YES